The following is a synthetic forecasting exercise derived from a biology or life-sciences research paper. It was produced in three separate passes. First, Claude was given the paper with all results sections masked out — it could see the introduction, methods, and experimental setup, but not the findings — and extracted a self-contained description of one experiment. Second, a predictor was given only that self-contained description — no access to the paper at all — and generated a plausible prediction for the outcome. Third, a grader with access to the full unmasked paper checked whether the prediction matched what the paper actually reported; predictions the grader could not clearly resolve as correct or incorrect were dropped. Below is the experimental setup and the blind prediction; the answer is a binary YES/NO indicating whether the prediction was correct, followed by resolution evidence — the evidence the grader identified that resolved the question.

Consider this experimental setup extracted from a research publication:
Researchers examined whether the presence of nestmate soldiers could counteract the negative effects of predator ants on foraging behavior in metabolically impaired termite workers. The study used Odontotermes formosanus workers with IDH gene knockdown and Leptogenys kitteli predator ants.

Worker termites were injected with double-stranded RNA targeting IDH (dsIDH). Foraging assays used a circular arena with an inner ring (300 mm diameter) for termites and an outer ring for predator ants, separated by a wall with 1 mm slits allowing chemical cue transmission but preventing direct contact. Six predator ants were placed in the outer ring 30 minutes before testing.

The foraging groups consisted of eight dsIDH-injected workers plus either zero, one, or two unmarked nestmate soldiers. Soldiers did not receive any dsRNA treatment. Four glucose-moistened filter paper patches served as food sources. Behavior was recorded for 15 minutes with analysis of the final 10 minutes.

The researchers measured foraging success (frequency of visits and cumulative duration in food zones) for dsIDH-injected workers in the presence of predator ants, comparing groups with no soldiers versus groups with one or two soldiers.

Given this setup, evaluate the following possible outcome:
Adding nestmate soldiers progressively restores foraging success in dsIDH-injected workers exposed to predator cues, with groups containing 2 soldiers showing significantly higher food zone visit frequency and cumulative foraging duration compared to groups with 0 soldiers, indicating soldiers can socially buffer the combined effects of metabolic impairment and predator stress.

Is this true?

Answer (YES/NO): NO